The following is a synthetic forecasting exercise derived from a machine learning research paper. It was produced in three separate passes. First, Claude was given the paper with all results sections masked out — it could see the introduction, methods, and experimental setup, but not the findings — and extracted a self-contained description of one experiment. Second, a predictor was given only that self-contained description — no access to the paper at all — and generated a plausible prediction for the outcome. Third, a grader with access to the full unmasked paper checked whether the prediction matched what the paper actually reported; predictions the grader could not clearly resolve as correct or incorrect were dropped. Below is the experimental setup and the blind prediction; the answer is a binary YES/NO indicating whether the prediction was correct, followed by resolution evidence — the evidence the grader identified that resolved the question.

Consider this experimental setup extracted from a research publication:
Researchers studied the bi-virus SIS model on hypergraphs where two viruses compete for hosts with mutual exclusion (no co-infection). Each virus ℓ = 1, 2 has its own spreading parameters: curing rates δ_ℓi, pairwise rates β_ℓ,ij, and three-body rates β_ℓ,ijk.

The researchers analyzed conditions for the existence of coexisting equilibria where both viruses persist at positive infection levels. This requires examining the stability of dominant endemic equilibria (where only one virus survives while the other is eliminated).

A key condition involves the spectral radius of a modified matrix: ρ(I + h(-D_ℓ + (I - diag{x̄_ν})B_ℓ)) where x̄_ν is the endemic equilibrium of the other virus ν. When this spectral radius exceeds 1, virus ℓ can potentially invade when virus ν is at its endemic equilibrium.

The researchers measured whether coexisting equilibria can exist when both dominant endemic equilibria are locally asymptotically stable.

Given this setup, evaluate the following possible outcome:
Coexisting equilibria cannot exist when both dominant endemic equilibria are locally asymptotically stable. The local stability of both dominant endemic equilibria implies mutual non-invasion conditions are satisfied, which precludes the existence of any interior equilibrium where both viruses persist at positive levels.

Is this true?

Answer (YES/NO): NO